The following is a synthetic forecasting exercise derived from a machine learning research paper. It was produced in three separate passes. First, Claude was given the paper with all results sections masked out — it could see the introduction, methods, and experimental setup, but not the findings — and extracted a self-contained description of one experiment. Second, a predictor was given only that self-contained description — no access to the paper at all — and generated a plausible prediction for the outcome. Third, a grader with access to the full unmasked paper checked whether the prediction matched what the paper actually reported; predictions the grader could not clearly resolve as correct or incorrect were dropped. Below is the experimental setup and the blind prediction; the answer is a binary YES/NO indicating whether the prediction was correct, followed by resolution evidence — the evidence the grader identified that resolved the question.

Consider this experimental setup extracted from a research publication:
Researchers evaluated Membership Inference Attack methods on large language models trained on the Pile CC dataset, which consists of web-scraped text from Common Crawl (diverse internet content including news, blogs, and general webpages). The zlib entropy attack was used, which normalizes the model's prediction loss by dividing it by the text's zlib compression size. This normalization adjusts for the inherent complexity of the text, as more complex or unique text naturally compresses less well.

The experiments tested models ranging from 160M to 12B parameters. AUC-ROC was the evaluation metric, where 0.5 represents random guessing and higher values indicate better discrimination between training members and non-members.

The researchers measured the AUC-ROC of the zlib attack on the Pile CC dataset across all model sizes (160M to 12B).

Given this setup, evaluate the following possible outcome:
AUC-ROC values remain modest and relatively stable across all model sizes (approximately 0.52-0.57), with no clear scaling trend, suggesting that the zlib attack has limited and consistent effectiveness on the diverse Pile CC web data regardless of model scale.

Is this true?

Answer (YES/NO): NO